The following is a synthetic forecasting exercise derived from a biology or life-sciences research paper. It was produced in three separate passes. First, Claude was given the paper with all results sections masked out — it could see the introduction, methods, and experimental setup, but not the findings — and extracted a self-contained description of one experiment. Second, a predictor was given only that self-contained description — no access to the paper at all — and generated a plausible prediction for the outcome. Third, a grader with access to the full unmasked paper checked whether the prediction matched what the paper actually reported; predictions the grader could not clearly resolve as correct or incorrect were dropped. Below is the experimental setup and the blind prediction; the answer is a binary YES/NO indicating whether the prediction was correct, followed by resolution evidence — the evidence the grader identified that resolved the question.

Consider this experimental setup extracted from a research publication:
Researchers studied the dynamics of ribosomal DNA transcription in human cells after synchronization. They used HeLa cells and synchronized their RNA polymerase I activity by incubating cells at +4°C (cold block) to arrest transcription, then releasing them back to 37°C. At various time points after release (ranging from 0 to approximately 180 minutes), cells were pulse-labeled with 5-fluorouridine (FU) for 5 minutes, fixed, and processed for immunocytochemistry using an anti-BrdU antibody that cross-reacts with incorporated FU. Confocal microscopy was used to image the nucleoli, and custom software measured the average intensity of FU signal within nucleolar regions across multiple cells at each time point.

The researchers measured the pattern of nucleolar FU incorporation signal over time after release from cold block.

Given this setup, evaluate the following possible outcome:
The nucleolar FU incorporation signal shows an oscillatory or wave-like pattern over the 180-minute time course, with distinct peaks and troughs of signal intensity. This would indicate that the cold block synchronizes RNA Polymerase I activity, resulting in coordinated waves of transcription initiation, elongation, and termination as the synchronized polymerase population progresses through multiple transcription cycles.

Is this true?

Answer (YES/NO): YES